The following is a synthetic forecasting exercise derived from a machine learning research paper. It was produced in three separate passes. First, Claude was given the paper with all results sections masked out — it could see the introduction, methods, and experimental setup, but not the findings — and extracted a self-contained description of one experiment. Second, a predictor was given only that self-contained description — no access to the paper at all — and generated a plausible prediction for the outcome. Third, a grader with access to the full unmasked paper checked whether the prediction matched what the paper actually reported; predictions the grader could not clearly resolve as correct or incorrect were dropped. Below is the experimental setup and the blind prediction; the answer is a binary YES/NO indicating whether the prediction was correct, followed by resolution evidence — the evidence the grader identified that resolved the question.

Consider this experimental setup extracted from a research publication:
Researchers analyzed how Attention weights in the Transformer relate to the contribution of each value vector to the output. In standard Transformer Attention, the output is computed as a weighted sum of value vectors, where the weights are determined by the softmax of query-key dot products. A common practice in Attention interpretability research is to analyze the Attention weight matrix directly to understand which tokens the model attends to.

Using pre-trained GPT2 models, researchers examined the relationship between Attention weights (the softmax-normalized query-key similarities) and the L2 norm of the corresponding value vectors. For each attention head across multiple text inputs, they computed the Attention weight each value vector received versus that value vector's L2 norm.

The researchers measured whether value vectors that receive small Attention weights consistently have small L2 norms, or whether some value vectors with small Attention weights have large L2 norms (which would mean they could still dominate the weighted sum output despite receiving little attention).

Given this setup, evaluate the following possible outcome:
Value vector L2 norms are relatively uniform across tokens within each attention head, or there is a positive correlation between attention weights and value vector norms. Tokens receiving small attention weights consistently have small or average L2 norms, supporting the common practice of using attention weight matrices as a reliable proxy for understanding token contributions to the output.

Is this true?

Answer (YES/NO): NO